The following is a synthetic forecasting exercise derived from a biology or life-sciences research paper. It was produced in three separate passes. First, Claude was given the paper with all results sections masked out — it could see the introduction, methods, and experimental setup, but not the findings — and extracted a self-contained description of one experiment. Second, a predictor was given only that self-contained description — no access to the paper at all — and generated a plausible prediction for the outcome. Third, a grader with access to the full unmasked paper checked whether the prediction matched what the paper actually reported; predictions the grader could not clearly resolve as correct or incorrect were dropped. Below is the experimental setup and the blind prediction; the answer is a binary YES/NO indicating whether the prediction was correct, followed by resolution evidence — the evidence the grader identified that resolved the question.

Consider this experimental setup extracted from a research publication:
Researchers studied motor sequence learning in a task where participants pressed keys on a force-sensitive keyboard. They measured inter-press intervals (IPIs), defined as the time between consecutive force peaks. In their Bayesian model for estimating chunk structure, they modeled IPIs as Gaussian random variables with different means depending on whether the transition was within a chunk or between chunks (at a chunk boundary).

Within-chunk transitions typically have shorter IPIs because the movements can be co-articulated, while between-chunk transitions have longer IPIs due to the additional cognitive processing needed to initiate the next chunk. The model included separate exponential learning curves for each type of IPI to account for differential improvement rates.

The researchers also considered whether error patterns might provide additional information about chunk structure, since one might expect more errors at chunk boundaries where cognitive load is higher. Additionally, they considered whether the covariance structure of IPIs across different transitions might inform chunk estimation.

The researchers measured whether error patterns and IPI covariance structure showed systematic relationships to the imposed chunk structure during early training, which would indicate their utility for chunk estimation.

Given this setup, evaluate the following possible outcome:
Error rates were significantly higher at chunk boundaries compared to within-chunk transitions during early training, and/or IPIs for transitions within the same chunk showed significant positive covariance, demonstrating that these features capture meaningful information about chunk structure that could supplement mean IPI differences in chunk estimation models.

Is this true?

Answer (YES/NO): NO